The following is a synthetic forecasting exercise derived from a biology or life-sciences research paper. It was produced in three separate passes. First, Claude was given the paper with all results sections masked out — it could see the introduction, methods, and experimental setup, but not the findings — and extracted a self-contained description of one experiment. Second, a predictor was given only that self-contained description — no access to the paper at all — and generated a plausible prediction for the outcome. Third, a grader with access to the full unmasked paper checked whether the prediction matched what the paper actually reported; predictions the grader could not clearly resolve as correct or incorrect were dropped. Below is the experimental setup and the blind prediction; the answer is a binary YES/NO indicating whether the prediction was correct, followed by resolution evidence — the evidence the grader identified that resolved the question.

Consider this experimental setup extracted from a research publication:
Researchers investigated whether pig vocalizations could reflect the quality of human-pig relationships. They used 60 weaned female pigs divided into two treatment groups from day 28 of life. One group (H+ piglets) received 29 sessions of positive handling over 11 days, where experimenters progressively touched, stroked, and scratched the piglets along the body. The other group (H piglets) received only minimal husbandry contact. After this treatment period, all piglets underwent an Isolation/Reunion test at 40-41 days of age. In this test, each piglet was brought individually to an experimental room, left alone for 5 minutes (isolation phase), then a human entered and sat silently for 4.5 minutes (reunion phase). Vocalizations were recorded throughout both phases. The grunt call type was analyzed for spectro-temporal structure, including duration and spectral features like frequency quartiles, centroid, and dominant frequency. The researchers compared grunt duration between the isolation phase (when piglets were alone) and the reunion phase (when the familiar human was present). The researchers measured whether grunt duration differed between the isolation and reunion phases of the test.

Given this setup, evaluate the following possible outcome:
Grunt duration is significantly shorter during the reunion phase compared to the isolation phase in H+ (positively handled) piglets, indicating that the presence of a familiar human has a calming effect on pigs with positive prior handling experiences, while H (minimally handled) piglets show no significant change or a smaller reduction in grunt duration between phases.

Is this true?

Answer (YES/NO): NO